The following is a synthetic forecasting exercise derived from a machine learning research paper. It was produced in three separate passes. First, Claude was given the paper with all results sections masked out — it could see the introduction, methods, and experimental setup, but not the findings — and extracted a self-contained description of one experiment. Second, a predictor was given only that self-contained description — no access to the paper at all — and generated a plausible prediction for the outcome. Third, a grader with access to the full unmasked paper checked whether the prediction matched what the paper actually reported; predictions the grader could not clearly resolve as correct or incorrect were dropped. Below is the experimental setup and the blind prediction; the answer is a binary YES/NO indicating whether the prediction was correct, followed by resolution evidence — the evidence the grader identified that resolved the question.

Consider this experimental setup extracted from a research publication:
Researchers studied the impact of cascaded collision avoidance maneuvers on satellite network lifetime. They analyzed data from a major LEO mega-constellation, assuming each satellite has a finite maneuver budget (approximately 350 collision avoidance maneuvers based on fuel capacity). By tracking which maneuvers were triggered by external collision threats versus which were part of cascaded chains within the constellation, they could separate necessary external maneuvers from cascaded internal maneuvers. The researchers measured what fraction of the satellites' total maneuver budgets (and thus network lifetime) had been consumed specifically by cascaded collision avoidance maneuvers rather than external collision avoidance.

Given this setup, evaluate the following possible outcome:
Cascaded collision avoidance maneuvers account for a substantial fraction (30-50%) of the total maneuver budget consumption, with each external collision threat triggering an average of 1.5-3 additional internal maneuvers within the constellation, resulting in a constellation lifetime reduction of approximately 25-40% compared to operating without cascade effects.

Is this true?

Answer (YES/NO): NO